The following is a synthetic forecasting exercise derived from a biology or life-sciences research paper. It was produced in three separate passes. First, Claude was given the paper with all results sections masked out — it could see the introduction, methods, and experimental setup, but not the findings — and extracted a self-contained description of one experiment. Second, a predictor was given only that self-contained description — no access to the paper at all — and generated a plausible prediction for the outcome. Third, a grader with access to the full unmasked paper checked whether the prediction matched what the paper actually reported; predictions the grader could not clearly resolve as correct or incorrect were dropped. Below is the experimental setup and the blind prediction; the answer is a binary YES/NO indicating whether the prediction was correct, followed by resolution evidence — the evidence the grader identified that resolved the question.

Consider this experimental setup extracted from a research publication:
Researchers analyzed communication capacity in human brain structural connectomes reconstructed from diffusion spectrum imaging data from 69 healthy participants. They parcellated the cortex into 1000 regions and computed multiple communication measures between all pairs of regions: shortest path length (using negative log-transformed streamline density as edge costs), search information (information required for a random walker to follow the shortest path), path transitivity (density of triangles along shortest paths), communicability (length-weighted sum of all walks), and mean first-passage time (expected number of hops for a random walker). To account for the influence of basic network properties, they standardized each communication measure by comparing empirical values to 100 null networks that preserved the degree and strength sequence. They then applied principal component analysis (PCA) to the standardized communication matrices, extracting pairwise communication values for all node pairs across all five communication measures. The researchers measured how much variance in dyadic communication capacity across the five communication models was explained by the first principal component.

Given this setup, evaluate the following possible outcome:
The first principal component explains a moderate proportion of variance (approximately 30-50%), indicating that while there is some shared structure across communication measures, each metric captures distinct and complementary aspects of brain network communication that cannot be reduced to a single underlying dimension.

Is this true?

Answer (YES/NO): NO